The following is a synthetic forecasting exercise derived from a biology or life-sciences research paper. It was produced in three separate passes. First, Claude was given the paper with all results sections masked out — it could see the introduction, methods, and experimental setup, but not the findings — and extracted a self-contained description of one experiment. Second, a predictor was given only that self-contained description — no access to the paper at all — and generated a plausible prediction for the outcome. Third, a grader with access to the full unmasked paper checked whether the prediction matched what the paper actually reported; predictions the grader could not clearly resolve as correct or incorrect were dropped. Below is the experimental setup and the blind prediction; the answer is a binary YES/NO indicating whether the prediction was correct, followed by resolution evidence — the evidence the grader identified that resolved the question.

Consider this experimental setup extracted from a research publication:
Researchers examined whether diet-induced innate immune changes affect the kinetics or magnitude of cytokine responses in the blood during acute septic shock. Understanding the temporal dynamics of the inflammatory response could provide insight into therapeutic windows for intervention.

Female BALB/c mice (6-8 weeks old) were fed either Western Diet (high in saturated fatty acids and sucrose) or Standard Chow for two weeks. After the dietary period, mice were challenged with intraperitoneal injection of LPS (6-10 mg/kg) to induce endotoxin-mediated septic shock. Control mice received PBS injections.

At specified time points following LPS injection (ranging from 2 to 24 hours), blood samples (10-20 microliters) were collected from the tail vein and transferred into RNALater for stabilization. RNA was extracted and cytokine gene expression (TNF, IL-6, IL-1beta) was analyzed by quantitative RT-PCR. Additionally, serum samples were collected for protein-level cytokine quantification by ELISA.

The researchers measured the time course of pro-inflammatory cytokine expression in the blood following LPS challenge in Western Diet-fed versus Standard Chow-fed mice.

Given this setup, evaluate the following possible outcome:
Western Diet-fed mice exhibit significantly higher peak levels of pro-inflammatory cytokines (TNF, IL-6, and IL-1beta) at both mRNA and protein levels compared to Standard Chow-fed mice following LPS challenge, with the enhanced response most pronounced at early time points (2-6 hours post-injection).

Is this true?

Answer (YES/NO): NO